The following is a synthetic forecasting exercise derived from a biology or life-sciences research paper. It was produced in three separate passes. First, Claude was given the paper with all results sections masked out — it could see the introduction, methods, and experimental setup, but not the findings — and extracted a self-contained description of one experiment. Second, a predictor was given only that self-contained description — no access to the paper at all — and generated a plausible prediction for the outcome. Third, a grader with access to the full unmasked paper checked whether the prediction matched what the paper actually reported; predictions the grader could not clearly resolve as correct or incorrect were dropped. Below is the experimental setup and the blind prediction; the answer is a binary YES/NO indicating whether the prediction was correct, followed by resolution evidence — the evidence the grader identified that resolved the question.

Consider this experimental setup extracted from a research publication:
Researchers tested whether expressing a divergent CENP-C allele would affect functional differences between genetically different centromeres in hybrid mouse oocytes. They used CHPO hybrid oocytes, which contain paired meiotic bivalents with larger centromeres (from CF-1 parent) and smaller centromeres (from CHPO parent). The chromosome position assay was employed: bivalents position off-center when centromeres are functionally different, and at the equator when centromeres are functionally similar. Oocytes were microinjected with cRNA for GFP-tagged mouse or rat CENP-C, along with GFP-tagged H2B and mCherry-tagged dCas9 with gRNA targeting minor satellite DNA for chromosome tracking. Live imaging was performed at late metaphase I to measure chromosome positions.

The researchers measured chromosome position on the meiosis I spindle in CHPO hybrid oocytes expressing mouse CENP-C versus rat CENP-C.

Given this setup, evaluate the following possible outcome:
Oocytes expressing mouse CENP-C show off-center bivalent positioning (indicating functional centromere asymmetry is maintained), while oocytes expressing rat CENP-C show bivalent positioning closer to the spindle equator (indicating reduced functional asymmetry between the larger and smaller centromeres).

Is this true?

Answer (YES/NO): YES